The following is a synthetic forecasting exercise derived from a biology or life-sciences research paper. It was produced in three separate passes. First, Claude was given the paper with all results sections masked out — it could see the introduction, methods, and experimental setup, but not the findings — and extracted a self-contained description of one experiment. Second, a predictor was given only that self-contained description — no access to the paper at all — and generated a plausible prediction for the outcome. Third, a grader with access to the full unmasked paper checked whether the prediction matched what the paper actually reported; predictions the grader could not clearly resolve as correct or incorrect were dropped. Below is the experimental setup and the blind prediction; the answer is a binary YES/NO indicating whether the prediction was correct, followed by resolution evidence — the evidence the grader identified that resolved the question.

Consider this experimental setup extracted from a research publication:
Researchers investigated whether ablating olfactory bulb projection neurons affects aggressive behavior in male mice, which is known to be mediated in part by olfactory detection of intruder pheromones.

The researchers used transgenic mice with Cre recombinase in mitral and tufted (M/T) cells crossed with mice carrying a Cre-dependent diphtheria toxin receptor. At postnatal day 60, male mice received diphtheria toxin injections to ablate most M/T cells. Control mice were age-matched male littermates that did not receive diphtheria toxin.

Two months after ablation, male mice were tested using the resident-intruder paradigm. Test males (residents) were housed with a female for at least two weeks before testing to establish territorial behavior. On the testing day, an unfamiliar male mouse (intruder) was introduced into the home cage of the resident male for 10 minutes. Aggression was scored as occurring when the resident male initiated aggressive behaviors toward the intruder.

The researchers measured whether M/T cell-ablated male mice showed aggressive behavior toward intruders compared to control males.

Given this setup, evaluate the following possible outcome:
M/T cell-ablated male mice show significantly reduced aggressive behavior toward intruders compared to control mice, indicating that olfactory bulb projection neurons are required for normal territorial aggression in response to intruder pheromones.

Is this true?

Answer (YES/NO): YES